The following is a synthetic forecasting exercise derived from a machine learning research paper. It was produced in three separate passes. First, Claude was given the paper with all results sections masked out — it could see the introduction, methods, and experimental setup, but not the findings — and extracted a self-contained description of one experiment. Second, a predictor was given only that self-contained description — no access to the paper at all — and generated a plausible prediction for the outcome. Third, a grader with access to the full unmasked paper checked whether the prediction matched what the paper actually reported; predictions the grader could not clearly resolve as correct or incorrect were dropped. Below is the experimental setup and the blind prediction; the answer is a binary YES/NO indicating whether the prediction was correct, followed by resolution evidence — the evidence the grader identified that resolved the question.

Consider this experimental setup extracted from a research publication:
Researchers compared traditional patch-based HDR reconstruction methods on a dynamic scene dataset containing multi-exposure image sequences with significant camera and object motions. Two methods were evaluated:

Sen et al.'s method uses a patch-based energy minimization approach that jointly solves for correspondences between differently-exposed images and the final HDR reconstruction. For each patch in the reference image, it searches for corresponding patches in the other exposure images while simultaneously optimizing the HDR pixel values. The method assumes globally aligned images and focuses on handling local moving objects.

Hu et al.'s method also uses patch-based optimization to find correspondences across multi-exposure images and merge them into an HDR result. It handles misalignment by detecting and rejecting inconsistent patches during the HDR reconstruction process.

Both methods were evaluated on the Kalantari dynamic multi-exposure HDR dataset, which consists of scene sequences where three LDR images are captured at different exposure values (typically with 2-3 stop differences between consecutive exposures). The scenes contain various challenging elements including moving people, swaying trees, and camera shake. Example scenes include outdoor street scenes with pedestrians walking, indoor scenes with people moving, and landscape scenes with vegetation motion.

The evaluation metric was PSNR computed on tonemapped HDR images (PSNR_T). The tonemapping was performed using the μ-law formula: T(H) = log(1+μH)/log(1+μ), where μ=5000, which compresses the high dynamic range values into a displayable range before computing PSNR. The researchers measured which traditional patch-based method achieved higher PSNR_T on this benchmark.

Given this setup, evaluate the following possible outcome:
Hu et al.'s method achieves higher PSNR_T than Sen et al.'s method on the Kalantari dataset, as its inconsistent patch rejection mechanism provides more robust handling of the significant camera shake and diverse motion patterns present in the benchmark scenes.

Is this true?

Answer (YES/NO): NO